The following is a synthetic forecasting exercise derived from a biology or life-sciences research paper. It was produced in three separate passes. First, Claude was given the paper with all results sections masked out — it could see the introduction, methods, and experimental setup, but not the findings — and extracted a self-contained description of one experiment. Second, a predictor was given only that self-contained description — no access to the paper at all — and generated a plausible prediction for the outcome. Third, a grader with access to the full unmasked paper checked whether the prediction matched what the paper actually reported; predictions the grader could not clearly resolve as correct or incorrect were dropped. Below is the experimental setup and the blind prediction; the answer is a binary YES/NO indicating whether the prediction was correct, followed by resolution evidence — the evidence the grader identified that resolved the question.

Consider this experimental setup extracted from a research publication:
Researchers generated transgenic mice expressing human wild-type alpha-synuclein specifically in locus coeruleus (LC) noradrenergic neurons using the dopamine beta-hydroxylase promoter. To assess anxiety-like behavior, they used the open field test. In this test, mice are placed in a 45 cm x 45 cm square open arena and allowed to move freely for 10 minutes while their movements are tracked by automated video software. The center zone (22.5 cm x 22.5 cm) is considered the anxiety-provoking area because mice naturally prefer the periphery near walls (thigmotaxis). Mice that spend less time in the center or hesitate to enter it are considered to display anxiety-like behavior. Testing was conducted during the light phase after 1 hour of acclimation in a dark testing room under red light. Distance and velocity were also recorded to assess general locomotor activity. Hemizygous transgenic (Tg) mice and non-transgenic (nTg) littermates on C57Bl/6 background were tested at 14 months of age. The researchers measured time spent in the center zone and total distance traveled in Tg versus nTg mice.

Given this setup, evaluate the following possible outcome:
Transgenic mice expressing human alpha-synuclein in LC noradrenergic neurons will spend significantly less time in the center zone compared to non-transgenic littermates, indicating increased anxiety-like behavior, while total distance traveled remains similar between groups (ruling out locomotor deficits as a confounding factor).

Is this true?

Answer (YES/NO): NO